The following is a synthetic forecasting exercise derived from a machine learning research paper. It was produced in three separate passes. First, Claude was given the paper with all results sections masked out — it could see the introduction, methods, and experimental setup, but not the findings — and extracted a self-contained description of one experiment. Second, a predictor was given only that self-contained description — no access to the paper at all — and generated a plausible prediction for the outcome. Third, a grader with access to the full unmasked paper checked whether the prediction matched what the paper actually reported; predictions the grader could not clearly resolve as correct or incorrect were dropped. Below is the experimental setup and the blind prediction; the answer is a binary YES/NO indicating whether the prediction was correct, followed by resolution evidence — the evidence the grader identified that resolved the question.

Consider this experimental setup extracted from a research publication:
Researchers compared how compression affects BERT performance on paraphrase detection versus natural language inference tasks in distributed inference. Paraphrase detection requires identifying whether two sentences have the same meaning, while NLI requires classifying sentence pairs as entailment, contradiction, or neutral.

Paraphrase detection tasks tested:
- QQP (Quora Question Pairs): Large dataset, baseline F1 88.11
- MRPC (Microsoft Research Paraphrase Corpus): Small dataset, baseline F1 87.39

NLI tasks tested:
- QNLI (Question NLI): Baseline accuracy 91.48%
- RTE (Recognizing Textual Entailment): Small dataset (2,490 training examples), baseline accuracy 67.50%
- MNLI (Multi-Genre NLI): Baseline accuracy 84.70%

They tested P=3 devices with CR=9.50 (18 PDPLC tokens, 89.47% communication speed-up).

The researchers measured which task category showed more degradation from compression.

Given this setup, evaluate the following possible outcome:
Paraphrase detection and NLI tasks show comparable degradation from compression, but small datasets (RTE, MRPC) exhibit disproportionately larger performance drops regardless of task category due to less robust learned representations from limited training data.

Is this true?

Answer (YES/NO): NO